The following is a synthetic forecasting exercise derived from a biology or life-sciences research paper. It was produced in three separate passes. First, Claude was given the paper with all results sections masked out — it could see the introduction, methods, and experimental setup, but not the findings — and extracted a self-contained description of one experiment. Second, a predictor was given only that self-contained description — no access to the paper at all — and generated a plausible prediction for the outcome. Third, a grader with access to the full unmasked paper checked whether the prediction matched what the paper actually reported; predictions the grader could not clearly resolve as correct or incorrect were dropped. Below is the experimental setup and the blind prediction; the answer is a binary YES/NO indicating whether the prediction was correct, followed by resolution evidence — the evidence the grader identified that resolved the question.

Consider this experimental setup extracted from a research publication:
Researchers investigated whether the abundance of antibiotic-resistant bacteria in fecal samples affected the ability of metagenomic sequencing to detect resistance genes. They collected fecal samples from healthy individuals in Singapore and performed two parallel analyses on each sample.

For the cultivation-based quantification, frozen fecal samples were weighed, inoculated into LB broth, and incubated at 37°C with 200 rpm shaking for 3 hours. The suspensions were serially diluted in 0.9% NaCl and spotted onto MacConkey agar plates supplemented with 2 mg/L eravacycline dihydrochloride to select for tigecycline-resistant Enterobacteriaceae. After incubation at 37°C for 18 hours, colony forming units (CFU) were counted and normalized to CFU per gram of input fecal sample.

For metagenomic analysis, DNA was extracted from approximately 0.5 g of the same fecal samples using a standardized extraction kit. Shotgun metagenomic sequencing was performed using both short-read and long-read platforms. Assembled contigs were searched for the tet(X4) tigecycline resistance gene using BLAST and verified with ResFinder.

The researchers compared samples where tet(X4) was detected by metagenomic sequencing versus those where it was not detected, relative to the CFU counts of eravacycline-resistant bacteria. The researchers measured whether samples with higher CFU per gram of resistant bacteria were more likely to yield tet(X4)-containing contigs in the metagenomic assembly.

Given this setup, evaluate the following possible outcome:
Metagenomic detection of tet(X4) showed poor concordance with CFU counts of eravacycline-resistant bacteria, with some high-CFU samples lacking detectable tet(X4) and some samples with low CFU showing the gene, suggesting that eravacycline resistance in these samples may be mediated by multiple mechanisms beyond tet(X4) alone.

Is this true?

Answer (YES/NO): NO